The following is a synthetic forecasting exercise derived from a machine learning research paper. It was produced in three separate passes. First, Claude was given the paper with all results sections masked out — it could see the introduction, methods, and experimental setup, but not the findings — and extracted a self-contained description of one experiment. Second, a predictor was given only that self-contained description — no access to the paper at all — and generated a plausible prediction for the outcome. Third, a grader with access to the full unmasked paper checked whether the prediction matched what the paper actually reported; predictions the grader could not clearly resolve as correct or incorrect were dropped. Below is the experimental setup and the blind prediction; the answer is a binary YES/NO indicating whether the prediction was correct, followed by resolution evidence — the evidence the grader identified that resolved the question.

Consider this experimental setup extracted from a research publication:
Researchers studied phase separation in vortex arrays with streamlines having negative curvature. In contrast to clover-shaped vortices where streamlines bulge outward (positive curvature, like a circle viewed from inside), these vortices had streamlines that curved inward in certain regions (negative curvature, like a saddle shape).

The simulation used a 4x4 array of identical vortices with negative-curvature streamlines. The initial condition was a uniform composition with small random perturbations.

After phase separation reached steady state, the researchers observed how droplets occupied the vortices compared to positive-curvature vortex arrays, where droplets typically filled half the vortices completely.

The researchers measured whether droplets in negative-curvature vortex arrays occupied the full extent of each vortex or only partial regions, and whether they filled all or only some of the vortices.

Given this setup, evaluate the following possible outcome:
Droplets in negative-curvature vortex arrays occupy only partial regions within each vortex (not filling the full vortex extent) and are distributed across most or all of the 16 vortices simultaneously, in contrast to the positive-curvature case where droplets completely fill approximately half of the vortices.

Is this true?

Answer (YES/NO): YES